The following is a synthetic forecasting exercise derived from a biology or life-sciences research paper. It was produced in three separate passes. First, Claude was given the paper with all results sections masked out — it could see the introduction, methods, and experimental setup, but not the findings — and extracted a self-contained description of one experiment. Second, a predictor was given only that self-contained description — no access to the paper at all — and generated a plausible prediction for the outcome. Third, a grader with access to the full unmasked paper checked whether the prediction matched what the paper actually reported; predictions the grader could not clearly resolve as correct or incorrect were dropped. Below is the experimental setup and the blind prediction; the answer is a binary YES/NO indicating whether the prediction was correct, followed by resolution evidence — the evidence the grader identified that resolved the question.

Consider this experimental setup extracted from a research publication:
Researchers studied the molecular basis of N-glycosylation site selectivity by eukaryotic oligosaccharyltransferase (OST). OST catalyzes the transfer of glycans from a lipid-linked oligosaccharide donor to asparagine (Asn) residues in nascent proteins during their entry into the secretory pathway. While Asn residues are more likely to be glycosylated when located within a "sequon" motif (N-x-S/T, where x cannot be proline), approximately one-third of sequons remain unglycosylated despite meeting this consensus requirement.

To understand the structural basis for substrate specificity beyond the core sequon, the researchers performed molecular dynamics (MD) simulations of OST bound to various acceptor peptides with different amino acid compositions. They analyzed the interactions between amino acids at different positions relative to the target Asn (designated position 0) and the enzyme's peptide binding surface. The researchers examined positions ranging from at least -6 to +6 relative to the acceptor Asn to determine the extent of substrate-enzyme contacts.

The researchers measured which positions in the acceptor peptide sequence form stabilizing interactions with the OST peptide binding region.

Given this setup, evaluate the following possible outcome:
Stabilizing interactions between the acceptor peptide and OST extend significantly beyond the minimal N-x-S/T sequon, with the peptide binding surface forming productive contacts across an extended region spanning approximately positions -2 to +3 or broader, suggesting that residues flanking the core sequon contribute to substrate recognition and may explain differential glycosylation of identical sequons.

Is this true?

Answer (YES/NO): YES